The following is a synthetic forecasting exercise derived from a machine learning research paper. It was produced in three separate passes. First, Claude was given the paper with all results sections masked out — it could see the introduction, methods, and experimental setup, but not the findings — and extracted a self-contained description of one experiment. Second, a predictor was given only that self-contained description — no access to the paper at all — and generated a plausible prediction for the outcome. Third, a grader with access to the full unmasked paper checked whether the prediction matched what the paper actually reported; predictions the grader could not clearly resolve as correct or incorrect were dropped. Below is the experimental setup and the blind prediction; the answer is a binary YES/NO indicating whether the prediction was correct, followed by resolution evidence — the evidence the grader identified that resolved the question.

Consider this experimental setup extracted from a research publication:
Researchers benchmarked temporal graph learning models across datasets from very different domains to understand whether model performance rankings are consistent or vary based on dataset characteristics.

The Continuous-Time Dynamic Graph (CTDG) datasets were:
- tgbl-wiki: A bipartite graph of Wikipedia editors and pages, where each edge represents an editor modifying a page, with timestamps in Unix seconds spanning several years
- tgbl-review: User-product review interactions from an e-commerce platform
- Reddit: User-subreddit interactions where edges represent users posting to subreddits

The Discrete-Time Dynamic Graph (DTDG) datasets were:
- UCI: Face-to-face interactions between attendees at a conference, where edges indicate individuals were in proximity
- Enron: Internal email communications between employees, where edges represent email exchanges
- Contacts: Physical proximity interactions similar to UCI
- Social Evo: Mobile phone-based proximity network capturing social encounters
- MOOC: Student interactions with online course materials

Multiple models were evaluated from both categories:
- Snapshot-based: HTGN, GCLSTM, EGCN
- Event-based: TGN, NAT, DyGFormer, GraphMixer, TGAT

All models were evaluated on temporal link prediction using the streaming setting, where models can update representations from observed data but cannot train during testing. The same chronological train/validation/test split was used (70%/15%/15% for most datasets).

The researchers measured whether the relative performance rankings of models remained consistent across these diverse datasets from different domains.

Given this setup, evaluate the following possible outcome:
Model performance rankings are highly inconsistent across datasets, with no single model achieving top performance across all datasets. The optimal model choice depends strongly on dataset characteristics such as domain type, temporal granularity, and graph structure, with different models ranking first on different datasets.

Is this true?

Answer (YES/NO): NO